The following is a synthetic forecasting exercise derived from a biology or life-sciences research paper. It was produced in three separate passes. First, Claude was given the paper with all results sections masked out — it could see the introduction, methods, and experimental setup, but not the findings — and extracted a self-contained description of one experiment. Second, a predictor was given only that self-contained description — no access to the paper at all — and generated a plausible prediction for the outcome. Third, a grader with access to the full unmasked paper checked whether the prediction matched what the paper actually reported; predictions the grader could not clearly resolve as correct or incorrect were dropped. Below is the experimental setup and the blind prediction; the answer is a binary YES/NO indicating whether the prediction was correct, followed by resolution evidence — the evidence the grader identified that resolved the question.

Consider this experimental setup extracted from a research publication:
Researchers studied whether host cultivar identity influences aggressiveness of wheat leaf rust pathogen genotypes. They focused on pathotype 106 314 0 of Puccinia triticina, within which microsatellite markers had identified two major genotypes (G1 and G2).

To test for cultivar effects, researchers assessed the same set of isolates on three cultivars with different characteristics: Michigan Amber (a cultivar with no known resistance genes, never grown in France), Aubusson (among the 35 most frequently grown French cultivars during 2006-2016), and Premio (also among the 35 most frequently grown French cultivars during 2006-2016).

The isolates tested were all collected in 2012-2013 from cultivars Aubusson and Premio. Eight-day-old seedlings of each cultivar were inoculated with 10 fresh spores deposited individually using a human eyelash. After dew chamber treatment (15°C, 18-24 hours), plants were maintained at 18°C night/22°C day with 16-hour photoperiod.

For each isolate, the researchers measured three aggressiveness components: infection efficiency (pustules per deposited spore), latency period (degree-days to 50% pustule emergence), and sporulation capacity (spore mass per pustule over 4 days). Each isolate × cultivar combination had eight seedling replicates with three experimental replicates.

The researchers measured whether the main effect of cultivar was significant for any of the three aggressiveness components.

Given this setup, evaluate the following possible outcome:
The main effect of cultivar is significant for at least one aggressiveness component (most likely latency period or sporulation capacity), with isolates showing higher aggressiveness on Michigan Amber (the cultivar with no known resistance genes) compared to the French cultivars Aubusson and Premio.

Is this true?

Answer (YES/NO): NO